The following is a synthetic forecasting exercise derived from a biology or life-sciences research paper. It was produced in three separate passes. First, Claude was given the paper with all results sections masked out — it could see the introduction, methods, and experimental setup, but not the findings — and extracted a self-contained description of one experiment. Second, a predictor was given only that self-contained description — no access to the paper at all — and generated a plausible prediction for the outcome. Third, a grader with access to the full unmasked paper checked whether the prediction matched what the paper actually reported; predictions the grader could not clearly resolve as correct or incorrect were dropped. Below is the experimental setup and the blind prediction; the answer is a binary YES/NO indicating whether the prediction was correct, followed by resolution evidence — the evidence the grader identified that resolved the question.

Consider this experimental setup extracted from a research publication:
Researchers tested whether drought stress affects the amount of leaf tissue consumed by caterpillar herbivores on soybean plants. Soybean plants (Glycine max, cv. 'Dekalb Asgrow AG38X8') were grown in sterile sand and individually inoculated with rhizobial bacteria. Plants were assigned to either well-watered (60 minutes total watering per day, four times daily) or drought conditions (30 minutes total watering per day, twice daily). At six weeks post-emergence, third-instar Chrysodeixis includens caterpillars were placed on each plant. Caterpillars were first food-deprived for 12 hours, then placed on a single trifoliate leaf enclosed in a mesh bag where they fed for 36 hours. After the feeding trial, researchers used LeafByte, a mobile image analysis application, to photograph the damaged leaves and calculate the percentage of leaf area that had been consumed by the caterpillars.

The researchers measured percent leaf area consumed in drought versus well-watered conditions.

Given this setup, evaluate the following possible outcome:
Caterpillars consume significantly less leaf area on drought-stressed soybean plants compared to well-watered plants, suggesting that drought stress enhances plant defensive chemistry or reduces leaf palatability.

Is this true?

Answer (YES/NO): NO